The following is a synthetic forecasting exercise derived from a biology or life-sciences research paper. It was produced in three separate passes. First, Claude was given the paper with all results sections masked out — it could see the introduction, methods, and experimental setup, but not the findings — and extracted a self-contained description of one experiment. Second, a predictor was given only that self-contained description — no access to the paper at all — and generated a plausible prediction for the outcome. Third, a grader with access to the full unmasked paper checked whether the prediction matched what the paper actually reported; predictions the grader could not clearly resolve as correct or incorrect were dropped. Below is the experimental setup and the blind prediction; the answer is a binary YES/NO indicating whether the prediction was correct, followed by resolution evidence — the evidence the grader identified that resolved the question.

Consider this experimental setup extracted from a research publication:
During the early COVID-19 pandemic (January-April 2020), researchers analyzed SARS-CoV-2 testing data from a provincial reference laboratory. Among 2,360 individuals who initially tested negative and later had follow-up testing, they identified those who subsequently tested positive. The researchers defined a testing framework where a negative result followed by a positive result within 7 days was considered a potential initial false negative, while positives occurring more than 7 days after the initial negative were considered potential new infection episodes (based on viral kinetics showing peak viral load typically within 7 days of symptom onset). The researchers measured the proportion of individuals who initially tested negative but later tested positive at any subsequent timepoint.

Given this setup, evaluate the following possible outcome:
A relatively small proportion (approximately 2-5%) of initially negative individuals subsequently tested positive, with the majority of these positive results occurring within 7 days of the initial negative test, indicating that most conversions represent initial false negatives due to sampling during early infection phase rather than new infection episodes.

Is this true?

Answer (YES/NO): NO